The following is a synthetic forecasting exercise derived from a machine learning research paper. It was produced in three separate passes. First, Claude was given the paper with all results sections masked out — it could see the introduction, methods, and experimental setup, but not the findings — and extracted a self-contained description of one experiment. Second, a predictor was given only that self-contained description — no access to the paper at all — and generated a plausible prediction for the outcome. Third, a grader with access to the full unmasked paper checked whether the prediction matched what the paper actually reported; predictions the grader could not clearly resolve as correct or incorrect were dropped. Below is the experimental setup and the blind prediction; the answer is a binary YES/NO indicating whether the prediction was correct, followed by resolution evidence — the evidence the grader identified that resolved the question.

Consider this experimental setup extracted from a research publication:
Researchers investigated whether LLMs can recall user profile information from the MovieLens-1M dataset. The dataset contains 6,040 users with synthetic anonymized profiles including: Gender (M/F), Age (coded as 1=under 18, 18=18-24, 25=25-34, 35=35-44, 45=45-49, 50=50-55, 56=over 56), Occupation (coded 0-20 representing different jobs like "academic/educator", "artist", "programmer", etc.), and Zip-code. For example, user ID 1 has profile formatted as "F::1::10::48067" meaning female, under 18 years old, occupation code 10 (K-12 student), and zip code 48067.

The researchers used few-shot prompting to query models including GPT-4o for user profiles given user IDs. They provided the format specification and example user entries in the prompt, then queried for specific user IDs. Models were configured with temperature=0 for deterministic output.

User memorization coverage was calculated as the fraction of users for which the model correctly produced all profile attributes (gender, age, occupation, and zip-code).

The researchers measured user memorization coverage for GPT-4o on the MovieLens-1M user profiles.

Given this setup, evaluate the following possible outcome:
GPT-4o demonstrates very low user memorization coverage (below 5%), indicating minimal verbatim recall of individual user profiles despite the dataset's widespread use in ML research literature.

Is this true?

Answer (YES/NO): NO